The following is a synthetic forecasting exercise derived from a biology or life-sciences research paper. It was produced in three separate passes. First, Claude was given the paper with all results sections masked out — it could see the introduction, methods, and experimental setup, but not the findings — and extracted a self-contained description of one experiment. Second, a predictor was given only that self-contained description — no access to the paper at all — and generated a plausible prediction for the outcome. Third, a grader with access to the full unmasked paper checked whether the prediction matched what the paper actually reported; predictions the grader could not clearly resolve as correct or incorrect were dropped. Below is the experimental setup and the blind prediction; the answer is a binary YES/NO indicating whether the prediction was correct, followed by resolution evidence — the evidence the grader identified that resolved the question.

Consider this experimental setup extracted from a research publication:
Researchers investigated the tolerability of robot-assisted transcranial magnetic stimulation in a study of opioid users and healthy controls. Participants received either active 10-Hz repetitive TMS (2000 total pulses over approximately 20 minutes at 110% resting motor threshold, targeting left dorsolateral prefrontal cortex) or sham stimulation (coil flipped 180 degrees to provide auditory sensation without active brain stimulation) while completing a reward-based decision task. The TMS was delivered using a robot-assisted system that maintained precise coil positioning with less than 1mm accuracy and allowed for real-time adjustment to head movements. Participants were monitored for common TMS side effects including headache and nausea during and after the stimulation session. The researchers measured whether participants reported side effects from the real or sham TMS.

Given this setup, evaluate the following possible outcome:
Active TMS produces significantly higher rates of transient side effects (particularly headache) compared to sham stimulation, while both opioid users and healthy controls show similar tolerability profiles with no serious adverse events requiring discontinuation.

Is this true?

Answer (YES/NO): NO